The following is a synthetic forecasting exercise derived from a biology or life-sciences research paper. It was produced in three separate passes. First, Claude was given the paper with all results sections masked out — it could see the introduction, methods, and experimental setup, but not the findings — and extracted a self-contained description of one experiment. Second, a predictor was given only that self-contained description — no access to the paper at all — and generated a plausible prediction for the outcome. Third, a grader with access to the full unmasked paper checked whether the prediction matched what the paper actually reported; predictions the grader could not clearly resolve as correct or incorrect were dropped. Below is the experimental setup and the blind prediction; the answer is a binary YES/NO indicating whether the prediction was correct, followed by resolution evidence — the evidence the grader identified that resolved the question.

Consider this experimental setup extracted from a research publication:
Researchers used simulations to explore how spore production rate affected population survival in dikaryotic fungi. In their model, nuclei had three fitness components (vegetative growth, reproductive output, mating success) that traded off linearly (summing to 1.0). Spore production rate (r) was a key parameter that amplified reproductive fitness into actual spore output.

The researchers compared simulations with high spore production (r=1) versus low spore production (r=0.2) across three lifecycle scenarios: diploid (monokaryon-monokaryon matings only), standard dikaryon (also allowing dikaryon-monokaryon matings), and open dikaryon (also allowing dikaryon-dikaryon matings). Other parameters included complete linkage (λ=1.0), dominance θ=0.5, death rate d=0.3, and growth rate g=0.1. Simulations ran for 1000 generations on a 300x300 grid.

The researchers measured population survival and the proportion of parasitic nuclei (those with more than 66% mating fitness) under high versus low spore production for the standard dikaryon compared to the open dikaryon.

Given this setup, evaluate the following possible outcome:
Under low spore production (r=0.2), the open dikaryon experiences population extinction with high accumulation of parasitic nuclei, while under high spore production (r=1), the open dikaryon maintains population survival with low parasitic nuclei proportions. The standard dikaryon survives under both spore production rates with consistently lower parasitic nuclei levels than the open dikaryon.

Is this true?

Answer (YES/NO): NO